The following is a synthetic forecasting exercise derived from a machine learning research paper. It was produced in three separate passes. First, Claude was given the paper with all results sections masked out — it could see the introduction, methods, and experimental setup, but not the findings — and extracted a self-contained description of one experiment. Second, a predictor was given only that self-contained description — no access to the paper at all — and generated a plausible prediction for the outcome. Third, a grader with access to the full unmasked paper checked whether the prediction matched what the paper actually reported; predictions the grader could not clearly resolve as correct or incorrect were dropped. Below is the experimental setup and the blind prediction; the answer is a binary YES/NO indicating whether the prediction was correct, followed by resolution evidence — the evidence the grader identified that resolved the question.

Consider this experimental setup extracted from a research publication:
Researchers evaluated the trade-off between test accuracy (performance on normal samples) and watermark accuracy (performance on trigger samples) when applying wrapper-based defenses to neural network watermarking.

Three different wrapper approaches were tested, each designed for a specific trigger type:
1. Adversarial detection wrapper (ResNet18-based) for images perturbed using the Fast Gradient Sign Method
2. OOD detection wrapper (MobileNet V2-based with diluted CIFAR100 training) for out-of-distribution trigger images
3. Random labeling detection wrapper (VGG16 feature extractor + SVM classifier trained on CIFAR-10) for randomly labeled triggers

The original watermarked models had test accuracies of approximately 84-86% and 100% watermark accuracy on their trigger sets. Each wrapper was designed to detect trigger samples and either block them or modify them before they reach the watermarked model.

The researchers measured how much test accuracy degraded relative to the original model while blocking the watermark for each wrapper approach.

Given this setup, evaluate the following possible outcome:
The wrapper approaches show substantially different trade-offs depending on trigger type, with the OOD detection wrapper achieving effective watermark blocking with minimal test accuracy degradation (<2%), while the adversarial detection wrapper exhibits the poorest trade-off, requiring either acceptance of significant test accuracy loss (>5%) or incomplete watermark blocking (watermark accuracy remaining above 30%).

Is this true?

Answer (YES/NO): NO